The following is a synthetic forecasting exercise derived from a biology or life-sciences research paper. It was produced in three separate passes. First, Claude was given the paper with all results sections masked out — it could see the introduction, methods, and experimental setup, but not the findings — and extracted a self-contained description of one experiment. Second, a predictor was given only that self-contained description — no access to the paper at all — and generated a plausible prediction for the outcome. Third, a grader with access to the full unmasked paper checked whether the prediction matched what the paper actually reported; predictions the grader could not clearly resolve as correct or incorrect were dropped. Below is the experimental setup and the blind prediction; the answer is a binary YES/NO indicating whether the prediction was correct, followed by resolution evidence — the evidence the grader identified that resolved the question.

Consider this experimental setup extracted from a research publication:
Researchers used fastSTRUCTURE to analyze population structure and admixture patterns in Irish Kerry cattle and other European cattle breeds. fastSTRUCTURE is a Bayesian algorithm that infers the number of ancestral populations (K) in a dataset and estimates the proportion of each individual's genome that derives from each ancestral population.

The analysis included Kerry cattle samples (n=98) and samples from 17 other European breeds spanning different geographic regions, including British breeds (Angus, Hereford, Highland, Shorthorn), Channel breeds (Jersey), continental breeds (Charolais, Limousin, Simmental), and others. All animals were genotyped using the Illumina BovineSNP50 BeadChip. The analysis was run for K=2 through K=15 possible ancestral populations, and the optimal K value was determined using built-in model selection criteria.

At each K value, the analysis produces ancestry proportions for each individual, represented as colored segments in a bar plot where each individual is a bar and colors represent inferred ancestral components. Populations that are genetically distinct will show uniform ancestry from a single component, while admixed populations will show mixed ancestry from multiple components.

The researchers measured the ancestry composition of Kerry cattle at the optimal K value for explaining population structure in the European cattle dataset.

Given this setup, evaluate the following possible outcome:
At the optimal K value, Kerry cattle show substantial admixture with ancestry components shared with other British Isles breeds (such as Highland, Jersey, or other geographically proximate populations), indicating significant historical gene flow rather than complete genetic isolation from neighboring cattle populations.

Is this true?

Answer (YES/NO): NO